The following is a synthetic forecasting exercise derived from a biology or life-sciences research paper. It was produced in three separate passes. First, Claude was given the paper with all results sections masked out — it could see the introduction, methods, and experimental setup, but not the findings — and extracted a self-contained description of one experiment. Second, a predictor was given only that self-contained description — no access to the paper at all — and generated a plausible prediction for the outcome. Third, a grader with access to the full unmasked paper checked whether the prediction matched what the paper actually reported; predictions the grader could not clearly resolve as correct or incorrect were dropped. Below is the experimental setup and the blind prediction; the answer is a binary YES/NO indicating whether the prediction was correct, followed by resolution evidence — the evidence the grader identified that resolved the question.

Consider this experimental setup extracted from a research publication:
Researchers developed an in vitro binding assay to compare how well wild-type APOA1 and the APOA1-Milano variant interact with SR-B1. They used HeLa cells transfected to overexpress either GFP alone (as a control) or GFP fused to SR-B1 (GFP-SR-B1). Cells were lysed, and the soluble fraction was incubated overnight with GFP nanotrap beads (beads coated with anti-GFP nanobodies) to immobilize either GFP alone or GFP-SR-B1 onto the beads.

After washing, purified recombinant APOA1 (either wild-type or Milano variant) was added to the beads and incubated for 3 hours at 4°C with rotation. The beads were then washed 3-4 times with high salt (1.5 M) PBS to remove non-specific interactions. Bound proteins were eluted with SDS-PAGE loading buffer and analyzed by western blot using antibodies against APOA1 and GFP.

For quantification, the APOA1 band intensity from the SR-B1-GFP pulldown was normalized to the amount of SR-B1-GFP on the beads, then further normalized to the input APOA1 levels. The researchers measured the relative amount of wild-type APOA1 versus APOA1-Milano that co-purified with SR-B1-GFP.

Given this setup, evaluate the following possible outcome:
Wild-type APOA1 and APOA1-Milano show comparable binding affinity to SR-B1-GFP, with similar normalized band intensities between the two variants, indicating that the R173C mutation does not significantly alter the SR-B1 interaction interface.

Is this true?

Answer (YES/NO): NO